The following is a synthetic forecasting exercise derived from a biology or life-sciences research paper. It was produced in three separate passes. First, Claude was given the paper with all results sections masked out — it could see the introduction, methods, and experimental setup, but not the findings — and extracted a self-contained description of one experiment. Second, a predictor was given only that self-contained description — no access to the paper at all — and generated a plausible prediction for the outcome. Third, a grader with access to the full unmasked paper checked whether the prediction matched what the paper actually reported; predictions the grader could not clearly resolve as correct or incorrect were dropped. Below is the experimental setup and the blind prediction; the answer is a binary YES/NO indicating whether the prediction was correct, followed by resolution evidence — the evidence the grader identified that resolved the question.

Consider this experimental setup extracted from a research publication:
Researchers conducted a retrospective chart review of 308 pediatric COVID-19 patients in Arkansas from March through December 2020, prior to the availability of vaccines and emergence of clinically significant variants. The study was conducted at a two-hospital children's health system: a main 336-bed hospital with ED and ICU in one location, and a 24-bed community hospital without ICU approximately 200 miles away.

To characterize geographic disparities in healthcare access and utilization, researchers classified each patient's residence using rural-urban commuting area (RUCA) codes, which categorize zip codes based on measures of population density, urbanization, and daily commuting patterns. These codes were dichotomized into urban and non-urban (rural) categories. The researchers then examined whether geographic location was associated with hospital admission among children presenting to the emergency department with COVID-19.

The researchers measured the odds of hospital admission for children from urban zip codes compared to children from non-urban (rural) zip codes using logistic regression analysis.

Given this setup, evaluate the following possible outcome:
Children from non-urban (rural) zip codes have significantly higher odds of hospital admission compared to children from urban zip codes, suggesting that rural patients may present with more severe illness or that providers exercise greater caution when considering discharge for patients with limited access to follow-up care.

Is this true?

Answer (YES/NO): YES